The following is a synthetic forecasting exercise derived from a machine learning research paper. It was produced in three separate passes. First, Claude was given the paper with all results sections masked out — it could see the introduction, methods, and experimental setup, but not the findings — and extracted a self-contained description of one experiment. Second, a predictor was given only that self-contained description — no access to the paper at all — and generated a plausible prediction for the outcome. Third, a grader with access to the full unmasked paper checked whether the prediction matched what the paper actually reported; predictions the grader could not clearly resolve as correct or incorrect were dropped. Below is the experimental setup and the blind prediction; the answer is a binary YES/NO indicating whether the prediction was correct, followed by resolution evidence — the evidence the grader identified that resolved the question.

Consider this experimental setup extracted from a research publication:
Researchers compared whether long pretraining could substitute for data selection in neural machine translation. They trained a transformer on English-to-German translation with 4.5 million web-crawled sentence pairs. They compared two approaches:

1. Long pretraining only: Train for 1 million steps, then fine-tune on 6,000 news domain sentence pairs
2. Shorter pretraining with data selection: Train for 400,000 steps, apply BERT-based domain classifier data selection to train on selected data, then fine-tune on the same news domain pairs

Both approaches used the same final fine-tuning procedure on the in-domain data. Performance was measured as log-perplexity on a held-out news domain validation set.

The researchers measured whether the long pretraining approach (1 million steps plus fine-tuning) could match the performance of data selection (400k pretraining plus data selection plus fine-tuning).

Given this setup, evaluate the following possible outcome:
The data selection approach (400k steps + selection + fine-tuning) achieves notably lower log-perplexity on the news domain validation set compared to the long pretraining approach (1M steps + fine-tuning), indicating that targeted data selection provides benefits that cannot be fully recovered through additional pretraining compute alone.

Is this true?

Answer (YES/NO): YES